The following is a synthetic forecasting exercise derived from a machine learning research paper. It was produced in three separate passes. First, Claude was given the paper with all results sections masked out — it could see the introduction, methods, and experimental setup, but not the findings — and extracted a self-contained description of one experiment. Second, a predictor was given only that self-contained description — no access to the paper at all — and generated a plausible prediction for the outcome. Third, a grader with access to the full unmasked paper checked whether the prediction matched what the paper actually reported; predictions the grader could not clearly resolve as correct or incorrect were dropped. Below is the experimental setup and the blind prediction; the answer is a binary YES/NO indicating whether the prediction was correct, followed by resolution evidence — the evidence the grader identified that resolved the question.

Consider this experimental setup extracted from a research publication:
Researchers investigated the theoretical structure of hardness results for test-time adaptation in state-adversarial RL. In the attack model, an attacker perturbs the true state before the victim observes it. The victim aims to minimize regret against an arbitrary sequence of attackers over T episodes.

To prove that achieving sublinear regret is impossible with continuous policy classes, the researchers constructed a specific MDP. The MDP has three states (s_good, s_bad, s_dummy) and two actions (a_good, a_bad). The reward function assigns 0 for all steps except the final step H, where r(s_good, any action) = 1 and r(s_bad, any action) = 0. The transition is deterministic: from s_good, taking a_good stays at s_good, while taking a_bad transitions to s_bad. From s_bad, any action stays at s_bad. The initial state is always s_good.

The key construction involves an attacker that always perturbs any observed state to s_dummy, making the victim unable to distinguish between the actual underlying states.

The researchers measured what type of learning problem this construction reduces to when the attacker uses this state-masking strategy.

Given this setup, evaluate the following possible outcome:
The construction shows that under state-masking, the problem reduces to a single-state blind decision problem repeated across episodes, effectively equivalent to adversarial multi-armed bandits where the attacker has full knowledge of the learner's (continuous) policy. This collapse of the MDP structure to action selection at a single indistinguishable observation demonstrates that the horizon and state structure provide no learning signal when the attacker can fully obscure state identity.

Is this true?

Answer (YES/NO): NO